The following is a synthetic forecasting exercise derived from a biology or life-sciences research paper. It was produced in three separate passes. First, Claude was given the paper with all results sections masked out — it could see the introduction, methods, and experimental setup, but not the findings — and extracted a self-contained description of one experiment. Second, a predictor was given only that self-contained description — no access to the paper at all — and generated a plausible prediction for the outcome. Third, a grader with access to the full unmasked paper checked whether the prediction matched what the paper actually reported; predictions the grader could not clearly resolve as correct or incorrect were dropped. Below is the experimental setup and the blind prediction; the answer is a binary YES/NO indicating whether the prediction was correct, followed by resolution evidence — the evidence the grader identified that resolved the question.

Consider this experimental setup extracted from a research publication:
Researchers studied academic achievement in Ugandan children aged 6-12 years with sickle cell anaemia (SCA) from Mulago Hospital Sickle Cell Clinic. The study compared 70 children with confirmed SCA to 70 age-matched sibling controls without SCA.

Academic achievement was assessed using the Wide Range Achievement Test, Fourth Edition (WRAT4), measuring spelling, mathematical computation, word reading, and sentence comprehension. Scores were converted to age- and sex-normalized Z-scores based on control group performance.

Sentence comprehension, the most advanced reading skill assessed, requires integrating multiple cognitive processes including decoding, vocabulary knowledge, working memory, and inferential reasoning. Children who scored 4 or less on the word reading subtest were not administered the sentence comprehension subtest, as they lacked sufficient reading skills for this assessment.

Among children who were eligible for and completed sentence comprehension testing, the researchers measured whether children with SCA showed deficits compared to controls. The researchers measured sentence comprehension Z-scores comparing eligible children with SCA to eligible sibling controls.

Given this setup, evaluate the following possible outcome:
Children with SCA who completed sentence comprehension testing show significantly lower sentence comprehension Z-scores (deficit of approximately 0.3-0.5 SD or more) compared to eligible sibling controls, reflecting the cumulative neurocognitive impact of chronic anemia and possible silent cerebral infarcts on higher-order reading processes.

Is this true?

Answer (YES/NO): NO